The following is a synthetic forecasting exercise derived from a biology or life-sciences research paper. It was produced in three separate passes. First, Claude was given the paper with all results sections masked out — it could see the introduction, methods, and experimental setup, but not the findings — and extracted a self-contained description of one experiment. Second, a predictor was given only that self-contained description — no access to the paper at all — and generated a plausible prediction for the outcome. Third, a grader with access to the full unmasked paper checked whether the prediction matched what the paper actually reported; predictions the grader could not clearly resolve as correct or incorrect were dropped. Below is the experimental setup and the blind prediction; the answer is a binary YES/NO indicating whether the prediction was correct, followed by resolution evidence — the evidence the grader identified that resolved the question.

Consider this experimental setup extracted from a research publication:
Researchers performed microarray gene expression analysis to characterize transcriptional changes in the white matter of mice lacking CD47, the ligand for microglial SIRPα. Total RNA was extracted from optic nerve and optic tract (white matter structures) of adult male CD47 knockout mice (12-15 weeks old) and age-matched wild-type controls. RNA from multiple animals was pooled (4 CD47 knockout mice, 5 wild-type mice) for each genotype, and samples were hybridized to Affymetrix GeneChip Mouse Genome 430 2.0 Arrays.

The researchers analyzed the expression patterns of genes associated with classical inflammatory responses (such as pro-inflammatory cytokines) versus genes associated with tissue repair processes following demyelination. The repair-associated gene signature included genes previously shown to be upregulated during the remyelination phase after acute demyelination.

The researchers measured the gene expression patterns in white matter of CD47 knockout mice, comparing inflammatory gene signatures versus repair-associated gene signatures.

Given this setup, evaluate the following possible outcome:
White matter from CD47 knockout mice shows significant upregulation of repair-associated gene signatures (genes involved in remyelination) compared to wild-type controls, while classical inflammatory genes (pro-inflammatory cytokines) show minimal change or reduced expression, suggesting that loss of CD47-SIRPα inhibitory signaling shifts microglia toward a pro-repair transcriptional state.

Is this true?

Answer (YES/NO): NO